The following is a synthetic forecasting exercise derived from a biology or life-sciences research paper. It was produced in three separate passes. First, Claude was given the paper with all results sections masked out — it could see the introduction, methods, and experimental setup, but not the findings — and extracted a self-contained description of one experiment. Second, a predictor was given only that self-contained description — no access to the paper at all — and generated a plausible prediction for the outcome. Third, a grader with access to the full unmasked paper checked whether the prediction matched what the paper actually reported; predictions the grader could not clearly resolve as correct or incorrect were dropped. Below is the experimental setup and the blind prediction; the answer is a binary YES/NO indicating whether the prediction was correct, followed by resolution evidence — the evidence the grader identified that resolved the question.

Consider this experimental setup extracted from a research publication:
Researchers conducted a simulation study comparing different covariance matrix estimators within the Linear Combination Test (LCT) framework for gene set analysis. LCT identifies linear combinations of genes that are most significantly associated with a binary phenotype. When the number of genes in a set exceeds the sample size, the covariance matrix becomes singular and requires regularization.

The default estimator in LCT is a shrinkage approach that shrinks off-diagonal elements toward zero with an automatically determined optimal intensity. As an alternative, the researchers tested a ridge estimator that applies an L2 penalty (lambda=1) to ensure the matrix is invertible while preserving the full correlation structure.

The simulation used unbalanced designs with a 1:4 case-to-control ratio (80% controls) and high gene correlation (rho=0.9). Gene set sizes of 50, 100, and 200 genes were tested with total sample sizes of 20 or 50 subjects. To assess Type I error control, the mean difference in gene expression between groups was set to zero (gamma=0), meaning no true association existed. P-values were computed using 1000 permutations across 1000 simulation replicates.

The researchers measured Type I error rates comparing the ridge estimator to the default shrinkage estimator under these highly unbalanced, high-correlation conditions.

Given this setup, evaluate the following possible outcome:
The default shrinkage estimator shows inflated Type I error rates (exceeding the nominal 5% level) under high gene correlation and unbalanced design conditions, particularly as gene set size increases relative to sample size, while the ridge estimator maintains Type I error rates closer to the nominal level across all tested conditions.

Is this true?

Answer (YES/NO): YES